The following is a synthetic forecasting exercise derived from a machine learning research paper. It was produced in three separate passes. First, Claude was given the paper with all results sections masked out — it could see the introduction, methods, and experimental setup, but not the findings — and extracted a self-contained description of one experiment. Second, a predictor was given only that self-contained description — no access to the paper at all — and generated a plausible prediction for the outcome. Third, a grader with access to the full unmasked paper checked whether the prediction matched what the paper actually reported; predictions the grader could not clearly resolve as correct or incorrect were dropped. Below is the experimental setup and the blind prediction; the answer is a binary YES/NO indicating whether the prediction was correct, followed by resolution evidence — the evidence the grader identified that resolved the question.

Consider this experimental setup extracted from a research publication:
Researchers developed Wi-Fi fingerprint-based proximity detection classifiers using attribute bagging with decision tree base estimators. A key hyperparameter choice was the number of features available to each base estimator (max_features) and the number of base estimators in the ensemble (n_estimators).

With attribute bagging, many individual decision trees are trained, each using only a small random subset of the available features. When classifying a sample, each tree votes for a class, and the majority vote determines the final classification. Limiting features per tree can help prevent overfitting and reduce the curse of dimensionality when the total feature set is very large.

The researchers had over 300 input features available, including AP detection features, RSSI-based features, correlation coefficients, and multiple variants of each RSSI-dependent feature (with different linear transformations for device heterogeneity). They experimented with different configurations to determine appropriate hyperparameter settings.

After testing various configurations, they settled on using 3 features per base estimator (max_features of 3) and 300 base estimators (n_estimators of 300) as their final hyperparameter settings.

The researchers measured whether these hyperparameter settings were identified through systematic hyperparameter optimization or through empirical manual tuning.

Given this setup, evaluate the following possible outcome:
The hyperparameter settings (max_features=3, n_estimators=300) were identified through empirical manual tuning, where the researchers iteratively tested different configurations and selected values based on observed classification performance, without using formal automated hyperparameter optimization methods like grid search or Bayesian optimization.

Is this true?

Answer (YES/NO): YES